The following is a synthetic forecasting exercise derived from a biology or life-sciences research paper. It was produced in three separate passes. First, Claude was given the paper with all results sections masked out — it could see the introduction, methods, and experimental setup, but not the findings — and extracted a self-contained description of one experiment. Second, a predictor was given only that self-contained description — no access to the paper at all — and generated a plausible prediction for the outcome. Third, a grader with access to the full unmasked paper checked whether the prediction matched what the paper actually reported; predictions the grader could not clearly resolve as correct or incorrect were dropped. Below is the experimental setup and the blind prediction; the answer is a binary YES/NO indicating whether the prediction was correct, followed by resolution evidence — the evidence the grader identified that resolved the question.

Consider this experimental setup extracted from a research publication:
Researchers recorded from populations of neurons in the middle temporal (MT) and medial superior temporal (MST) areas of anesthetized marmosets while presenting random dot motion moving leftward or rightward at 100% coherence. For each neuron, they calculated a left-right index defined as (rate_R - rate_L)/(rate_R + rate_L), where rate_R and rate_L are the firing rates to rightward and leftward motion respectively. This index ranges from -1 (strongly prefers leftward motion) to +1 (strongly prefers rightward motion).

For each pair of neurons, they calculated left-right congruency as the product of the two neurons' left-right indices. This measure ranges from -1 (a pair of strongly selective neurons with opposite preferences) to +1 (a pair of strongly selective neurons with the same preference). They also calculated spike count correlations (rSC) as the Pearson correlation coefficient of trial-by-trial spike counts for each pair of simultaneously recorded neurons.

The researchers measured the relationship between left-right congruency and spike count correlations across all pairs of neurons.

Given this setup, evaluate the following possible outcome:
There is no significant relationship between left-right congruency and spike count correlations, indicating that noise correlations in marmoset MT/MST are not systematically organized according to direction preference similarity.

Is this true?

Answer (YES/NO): NO